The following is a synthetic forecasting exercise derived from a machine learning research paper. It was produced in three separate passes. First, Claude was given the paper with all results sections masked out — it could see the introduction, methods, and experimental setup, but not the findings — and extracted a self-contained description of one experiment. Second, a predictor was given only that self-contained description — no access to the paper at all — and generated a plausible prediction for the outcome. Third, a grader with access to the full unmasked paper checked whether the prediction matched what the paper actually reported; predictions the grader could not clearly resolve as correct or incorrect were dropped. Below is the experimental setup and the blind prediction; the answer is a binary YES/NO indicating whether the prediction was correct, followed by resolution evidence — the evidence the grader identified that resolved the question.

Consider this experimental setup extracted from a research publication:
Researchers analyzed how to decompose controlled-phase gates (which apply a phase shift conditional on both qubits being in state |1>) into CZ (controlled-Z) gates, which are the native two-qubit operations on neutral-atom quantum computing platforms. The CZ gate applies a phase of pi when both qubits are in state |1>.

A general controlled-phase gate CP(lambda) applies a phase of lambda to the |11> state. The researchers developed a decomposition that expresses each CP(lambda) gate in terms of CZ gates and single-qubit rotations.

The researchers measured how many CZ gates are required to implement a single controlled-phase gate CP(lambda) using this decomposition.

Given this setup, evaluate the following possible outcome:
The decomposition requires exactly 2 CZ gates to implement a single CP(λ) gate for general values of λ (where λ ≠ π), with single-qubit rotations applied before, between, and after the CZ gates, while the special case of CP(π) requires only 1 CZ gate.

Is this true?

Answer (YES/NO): NO